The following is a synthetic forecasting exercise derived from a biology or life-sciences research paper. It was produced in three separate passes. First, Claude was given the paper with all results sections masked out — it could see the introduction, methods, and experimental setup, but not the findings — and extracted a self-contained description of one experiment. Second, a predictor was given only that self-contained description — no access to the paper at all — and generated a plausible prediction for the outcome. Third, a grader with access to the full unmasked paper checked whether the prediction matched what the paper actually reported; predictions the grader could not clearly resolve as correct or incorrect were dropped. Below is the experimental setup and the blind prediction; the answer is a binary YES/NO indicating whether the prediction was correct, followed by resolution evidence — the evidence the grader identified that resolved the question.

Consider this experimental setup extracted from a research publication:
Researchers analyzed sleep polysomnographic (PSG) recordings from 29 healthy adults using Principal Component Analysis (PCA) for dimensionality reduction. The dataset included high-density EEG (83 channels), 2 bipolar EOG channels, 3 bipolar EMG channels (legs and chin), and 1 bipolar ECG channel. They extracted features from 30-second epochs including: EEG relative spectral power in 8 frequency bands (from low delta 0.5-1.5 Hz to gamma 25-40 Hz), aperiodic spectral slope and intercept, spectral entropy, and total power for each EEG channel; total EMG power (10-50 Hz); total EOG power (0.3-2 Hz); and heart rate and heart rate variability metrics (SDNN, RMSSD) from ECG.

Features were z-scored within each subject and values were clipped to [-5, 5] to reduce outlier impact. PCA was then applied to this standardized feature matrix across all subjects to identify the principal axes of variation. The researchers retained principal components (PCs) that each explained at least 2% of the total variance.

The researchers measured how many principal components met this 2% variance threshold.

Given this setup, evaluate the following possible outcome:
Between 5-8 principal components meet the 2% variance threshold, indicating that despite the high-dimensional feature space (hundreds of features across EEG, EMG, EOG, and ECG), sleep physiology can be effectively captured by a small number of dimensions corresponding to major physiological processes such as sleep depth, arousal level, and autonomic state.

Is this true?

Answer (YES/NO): YES